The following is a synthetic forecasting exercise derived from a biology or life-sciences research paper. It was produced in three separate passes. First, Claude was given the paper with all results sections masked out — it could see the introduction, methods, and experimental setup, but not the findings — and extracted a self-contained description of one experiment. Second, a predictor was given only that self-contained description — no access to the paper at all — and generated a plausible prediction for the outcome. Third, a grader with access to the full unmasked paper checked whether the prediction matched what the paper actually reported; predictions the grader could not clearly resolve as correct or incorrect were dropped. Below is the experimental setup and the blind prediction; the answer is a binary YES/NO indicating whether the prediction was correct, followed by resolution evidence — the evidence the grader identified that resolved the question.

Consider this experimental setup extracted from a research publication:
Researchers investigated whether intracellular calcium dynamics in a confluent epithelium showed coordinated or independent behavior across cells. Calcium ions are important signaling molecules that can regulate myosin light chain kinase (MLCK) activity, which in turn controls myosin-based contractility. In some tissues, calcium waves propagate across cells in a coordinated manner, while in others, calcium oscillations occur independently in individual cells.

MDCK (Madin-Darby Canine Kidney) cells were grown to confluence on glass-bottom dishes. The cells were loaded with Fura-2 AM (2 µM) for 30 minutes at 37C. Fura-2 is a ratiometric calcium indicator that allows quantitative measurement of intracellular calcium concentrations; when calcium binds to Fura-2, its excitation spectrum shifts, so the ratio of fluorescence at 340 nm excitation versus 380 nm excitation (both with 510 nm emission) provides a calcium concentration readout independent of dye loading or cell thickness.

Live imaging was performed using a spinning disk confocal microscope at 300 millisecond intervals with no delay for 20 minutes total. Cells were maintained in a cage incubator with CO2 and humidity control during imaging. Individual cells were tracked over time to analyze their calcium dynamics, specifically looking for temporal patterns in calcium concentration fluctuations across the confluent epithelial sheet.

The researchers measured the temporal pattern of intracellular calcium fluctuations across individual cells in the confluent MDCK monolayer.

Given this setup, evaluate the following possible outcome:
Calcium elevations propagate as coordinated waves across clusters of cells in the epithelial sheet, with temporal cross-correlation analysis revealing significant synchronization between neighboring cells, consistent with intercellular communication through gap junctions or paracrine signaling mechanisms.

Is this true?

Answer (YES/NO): NO